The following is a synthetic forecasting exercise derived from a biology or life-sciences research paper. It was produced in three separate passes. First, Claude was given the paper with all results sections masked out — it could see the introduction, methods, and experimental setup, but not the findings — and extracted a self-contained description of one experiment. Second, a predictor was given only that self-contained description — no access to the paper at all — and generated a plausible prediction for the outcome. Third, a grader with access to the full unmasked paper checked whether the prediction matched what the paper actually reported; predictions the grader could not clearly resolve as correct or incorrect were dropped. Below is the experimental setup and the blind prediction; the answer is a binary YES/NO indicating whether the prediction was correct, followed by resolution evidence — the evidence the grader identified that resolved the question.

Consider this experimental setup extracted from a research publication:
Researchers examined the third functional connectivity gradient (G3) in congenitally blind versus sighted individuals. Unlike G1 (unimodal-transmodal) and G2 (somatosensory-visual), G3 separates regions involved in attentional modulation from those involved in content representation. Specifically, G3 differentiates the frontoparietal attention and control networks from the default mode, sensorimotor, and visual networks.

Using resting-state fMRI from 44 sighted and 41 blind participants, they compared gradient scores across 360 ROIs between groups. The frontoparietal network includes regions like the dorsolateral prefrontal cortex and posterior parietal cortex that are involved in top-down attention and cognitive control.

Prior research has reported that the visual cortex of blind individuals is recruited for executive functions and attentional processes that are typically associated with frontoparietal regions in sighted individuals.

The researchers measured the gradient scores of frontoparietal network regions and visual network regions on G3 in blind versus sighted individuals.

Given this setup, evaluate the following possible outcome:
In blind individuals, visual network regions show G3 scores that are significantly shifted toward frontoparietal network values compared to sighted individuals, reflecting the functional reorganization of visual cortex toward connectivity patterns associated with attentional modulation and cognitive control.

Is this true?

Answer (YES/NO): YES